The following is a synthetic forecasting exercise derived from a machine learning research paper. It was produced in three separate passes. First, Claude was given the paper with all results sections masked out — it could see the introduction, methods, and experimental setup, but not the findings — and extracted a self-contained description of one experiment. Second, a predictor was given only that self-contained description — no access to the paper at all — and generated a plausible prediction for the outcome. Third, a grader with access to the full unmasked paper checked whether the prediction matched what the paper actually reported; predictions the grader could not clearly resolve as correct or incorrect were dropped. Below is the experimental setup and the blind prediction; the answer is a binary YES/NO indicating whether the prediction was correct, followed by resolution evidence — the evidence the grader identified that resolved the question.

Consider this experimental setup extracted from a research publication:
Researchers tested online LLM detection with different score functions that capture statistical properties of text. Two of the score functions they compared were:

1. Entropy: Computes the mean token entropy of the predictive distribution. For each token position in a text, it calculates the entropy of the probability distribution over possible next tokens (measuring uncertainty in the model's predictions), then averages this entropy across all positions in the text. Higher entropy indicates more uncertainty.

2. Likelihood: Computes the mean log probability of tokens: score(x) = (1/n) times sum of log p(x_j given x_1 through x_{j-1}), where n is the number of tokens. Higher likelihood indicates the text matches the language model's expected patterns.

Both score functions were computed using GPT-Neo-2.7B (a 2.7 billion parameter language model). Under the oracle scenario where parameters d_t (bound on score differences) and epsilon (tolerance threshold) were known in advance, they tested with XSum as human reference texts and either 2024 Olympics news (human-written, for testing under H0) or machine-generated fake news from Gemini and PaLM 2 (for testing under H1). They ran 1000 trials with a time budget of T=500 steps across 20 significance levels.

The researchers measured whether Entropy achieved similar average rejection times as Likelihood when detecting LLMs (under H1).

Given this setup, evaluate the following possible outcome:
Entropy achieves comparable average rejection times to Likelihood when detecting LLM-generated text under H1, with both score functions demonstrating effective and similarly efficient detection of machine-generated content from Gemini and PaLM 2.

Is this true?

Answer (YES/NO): NO